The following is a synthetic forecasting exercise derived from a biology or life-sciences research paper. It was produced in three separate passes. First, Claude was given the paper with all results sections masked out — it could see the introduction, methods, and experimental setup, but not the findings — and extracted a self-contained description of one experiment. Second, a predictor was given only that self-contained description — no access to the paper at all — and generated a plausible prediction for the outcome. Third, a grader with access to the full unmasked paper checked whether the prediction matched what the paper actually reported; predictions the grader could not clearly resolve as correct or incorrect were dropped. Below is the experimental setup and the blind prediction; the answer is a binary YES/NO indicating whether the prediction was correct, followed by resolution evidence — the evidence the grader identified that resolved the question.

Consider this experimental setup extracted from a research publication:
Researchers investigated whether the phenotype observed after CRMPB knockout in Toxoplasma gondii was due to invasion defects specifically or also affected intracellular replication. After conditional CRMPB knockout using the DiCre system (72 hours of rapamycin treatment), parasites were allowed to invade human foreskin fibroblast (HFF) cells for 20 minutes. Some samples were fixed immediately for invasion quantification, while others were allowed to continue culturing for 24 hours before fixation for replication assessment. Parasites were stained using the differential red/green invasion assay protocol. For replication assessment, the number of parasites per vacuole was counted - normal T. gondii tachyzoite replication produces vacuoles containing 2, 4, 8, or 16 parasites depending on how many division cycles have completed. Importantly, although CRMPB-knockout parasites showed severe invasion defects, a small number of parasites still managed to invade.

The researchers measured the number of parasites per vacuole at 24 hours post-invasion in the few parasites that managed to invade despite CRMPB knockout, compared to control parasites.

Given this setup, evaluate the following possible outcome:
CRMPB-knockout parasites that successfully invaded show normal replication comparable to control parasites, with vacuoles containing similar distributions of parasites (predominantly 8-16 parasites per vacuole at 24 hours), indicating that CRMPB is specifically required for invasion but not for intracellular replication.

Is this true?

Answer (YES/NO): YES